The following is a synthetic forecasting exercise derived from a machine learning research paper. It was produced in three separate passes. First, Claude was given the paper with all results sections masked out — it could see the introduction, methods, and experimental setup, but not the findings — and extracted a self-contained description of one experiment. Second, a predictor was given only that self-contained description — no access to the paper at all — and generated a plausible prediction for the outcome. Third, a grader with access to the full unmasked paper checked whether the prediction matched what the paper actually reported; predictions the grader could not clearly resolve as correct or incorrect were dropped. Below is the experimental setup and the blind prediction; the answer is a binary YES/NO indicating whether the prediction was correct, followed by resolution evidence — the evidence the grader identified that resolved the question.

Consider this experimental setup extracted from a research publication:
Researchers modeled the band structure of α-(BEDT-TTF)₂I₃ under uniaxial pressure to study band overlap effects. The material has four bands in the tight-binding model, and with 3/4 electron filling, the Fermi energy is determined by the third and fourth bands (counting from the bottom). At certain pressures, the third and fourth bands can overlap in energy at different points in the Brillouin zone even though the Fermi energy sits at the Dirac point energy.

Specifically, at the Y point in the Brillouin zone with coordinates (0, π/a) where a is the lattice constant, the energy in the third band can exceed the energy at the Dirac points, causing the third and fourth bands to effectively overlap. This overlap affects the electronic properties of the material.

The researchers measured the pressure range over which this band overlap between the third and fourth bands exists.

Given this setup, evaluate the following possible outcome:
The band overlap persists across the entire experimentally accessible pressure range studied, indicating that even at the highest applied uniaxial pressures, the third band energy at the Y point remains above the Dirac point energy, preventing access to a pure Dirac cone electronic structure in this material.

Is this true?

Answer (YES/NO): NO